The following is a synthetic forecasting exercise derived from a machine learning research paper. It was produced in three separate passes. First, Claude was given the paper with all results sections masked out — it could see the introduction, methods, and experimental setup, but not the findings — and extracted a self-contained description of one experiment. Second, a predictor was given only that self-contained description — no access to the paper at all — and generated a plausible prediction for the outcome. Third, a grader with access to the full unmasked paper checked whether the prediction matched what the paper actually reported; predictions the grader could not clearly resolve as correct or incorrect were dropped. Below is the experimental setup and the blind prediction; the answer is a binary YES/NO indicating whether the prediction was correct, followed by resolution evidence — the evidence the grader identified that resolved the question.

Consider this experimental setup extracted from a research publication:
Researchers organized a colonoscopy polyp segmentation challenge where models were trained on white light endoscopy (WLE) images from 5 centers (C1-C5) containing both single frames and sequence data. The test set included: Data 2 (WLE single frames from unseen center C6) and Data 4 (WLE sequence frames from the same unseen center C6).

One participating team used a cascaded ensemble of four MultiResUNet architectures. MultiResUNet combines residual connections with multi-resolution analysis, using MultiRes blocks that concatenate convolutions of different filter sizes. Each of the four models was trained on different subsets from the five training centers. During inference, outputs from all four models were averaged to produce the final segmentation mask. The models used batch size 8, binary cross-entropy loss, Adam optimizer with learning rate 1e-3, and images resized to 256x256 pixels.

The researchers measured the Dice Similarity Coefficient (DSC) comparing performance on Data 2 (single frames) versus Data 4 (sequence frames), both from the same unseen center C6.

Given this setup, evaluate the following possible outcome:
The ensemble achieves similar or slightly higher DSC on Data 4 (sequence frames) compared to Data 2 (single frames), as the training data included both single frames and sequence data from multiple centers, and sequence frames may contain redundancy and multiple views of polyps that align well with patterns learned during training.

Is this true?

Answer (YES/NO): NO